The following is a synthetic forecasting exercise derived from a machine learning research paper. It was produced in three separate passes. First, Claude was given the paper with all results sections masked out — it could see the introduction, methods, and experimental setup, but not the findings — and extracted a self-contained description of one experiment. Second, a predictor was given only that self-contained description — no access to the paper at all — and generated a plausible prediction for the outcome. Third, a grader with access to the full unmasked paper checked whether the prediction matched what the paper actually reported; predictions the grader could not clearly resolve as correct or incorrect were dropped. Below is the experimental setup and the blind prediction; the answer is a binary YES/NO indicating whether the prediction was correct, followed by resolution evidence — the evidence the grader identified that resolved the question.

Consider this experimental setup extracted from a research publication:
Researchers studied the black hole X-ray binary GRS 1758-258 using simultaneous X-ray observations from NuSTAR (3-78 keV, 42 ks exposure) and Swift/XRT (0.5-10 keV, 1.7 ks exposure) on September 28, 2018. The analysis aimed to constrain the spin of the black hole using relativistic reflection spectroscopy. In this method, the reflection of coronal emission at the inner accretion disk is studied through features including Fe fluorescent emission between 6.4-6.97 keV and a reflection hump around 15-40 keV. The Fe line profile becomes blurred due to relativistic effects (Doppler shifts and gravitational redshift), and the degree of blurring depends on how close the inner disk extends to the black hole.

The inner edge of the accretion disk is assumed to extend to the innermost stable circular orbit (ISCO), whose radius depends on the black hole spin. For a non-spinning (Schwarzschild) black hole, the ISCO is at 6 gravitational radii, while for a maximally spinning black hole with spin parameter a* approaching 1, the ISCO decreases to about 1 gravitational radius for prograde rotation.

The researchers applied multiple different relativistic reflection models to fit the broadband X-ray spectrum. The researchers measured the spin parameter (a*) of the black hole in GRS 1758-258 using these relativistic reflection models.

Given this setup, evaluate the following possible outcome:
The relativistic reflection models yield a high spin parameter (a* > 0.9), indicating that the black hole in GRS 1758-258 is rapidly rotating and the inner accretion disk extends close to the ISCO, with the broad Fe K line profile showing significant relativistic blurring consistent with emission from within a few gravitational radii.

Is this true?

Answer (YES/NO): YES